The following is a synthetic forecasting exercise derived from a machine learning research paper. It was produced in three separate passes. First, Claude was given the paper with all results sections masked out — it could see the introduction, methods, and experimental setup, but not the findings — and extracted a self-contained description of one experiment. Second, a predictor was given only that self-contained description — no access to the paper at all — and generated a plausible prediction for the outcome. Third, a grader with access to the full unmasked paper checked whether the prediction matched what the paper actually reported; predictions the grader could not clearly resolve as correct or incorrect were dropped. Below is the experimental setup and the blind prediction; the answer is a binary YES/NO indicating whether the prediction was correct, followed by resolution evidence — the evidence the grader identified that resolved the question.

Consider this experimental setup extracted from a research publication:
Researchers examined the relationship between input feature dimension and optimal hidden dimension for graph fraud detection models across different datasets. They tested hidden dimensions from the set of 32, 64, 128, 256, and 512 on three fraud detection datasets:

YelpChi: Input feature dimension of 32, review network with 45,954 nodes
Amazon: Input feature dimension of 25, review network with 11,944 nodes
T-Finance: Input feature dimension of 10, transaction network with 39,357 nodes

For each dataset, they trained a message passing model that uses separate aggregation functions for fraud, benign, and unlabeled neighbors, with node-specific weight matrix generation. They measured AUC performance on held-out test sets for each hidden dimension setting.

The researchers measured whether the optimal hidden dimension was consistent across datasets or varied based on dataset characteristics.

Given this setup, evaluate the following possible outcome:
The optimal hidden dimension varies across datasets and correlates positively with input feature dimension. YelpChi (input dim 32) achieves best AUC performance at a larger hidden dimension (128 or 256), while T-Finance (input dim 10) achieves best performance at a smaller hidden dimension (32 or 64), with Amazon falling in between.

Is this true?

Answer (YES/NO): YES